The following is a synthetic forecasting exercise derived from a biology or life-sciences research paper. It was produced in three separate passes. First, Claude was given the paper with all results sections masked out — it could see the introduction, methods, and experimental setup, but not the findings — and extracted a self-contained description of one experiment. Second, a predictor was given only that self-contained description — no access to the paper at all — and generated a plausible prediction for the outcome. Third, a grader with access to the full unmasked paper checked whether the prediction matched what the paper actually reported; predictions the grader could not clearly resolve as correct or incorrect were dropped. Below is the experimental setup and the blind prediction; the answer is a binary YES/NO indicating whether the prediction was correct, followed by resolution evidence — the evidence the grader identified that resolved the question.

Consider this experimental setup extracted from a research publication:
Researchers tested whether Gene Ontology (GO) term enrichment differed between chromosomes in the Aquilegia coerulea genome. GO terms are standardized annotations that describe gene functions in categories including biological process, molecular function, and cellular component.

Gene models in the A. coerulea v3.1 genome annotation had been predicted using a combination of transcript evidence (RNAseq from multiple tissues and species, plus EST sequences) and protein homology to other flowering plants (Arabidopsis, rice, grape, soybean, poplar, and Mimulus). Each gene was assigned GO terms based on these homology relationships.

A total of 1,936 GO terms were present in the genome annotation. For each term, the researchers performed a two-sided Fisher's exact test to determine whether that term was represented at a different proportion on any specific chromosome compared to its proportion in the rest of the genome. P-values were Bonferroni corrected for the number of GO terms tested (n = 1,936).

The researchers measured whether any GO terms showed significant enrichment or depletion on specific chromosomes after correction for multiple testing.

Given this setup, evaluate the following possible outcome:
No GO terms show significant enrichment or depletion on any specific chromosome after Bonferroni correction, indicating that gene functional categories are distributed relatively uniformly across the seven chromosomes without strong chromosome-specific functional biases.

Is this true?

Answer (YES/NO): NO